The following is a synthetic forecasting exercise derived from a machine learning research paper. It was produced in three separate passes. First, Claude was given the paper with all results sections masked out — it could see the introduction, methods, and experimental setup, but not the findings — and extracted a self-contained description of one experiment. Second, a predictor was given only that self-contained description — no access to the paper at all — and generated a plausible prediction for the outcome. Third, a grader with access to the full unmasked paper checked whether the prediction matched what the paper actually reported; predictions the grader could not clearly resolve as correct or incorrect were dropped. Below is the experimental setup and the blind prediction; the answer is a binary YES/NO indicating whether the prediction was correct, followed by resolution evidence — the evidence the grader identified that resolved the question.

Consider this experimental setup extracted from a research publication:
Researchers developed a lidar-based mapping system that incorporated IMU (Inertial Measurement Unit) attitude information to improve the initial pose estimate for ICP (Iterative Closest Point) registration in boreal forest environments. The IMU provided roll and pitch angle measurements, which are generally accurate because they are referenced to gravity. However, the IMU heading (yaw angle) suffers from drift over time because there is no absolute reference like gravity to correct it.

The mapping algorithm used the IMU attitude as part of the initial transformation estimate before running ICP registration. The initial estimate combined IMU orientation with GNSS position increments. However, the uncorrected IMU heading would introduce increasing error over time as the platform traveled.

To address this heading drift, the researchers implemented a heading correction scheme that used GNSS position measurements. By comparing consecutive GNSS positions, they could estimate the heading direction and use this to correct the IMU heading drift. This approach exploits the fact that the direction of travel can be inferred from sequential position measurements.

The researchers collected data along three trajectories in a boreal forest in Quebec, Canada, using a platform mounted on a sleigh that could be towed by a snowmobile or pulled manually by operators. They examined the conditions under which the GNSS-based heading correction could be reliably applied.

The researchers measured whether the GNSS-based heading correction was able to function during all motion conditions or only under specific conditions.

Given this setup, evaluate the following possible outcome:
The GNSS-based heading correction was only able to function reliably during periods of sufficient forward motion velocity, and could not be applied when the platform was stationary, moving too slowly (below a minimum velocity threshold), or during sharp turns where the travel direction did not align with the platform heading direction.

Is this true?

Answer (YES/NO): NO